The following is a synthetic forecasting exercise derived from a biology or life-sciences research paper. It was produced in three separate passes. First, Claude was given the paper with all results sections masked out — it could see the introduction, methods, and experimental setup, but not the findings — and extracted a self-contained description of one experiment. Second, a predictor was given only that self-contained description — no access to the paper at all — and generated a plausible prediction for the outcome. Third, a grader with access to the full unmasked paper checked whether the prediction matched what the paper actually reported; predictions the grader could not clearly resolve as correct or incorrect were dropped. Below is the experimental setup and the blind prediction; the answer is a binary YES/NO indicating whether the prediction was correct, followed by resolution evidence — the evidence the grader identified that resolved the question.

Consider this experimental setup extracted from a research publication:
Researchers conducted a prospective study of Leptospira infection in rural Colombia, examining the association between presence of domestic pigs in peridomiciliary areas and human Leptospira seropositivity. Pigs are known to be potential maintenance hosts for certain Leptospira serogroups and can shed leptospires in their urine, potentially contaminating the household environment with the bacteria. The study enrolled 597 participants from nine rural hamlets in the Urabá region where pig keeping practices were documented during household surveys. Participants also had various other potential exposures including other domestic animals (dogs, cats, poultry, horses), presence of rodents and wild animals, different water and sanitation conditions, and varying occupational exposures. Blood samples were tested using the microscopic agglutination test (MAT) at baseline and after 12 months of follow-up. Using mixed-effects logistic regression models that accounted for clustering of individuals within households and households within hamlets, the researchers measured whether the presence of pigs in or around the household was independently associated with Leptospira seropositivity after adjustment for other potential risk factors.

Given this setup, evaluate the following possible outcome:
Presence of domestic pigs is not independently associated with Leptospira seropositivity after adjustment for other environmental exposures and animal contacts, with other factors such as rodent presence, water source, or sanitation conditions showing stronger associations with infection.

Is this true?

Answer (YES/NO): NO